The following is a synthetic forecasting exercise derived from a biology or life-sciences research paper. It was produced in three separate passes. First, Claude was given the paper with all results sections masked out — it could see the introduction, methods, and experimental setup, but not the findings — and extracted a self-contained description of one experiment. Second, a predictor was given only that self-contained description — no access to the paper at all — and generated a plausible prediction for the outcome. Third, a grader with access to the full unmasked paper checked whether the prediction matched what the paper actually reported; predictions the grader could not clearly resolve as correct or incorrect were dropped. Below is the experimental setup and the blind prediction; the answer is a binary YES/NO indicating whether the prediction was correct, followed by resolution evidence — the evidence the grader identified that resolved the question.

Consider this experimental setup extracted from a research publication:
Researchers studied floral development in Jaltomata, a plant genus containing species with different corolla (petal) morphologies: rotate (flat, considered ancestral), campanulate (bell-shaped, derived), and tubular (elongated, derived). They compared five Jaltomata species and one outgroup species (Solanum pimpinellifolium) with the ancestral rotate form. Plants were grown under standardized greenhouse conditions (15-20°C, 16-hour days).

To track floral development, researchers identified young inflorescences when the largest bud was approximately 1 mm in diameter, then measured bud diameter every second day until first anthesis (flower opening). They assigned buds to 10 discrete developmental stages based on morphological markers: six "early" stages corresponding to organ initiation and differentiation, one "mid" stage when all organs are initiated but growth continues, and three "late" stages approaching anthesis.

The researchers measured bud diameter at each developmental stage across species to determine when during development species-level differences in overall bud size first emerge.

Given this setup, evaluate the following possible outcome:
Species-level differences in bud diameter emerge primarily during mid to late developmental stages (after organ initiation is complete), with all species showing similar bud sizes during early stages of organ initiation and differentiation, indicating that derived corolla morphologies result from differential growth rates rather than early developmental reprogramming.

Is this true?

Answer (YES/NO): YES